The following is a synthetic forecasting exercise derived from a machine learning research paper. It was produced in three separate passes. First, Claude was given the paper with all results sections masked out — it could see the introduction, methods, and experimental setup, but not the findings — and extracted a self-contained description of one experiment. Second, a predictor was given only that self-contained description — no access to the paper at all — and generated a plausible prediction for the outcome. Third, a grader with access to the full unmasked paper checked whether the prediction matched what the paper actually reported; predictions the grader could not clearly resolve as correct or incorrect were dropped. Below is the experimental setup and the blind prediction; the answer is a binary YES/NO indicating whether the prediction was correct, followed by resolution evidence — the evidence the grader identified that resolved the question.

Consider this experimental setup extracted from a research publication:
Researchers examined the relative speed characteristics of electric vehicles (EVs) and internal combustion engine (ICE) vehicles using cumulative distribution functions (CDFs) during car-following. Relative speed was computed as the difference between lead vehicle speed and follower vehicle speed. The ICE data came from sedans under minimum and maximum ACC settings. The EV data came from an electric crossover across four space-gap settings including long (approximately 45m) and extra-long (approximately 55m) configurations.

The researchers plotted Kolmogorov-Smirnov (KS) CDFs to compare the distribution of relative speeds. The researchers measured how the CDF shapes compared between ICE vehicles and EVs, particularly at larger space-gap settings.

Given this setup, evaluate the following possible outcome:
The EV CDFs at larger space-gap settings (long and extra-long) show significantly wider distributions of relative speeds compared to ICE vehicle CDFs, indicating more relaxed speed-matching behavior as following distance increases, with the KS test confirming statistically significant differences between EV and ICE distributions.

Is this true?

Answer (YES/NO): NO